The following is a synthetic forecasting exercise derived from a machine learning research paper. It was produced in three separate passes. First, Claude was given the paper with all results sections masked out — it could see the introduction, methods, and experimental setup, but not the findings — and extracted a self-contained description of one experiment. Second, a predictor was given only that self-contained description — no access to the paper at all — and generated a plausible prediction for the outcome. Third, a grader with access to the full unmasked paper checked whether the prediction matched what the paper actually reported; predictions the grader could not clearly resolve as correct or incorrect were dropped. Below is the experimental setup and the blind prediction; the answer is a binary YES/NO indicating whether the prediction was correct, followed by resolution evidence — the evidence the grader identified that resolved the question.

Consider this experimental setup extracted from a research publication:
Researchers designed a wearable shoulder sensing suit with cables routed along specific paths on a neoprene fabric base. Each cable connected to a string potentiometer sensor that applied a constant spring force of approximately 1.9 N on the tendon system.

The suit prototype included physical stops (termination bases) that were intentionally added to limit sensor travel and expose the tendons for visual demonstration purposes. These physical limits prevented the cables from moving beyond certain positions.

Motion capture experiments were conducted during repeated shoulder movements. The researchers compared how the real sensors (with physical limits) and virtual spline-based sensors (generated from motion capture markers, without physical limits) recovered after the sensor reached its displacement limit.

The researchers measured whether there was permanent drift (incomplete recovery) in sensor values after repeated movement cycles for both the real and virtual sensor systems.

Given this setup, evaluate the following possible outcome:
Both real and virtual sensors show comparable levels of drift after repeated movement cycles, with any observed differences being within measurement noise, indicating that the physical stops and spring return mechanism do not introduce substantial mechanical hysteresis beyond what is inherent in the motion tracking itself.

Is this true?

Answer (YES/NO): NO